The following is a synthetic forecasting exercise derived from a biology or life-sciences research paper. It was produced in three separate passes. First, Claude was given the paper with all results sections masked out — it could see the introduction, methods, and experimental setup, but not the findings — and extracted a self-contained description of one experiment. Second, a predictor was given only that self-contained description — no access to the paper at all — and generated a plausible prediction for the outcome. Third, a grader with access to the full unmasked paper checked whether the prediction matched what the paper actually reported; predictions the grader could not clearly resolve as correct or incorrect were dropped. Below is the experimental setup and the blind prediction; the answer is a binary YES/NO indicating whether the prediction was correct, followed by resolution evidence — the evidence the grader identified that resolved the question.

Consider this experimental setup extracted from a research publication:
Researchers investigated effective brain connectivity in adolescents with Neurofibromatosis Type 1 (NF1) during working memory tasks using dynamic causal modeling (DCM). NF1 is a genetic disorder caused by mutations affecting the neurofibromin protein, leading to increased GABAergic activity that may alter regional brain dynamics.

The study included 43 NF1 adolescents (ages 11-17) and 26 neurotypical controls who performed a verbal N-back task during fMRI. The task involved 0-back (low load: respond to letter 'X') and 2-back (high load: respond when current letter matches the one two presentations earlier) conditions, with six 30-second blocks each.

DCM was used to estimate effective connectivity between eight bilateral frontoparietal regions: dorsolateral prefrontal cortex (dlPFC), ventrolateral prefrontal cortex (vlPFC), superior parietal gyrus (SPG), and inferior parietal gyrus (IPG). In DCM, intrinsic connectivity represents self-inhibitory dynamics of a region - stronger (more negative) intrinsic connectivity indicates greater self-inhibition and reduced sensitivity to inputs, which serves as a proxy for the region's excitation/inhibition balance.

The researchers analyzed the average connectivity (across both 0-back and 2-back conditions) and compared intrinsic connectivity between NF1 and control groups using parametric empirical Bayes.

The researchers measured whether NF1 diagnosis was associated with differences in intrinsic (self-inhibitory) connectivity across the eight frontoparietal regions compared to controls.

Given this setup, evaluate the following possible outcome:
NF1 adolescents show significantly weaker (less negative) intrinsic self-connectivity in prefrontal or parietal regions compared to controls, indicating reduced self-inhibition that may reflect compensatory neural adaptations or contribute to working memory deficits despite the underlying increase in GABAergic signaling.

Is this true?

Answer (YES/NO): NO